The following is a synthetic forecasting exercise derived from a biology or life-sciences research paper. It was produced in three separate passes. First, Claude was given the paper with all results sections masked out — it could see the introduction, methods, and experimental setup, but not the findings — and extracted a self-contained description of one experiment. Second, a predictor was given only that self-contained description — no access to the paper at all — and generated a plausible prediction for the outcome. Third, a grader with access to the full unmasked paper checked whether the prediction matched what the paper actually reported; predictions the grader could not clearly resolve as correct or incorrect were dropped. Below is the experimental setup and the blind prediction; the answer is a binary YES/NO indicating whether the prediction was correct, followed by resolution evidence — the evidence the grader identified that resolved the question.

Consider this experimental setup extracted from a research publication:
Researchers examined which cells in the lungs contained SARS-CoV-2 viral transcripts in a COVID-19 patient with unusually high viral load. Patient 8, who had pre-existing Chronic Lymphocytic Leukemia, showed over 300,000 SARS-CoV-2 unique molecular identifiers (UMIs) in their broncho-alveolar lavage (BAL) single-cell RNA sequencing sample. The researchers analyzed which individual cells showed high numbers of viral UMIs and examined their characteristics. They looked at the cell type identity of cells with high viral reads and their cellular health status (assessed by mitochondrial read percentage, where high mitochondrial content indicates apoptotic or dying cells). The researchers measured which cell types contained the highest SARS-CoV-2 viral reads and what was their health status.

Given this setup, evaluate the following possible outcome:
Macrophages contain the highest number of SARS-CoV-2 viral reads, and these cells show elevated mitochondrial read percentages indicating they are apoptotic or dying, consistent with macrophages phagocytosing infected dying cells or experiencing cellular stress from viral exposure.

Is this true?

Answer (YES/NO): NO